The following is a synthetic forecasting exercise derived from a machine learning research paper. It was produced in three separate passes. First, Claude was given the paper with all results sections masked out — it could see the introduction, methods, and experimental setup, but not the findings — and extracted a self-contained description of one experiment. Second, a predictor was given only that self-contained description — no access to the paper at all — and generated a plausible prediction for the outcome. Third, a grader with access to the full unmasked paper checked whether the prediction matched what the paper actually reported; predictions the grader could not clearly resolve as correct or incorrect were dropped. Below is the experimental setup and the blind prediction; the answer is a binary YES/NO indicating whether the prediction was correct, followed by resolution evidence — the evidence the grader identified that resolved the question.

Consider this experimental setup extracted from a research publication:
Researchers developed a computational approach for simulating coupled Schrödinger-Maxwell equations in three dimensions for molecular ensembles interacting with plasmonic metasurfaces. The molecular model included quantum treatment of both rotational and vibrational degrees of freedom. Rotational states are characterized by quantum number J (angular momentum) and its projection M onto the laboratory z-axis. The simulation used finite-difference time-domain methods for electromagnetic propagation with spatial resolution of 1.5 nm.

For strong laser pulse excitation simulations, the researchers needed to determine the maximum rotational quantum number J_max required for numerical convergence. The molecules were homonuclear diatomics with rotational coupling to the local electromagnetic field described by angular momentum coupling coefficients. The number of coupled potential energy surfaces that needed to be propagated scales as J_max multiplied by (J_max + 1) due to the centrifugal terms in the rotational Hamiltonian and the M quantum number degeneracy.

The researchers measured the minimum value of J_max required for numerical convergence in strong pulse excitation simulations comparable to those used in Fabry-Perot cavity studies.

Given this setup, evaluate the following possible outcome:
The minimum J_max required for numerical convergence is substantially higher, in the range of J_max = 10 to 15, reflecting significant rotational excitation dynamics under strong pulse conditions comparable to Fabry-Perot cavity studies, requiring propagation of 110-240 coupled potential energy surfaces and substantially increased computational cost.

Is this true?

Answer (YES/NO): NO